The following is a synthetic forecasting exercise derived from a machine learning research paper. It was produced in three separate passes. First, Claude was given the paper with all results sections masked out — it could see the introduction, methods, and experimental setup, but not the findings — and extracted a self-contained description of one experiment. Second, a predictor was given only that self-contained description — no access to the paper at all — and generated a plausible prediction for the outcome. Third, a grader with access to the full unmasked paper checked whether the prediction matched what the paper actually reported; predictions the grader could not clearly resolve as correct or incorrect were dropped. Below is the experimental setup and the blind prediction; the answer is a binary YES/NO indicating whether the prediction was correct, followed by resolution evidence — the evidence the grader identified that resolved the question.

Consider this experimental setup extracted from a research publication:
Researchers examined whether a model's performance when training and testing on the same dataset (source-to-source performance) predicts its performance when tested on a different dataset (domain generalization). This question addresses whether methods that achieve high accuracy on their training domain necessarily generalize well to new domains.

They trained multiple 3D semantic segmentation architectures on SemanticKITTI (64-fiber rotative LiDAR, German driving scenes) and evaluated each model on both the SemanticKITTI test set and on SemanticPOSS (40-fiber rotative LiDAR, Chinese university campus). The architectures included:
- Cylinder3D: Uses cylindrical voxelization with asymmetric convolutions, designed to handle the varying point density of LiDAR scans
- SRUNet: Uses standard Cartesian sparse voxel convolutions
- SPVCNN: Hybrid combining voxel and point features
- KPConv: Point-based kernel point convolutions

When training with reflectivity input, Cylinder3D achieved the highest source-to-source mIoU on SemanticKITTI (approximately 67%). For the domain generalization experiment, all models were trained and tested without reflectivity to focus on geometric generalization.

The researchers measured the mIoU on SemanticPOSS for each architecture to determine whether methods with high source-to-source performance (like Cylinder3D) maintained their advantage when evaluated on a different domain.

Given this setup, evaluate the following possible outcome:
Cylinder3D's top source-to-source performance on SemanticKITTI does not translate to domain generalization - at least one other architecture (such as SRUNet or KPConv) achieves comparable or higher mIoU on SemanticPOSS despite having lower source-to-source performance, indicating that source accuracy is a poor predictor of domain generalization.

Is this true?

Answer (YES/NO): YES